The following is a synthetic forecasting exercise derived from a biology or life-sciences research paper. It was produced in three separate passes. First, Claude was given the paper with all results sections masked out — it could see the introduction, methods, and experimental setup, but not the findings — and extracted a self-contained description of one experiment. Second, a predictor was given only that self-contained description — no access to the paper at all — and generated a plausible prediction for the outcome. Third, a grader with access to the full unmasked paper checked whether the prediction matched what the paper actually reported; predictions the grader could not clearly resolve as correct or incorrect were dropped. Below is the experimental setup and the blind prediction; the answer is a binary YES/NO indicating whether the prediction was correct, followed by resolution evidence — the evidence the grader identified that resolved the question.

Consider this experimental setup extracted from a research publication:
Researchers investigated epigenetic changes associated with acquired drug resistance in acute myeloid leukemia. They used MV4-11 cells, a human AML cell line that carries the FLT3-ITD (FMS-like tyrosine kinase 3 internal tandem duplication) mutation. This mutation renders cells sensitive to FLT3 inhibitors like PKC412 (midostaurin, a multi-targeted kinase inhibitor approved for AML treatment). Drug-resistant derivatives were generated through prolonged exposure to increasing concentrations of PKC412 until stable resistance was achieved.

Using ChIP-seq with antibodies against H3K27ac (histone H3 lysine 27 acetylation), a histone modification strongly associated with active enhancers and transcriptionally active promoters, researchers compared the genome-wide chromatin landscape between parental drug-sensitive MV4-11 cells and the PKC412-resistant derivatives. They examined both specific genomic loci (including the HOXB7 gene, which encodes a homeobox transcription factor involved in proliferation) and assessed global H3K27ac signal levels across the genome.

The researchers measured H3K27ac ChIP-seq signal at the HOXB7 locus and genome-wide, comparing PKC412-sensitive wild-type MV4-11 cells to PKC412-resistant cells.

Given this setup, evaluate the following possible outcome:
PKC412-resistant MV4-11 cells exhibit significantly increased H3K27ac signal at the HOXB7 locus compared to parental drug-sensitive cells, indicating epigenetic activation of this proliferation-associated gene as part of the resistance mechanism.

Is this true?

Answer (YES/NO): YES